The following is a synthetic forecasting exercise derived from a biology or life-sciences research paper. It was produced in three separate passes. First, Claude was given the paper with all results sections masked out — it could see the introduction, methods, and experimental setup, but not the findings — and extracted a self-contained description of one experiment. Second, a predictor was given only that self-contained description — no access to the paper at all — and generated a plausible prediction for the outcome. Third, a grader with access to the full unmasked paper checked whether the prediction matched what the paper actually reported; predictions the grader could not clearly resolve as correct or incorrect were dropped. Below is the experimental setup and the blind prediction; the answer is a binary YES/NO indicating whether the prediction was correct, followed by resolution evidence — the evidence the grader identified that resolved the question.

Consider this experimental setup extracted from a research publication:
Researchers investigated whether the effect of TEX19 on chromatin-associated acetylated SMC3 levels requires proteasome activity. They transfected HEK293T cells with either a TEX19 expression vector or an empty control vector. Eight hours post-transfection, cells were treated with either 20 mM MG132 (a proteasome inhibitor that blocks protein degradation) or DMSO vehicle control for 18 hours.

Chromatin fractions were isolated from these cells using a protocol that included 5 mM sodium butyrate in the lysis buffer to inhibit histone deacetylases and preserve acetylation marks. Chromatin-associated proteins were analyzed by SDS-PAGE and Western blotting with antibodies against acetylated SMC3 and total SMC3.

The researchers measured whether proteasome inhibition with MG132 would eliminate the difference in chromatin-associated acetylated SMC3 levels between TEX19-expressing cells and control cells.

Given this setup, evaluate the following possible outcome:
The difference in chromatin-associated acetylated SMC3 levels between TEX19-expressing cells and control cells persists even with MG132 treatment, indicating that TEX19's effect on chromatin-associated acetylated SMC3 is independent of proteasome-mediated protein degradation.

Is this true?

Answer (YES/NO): NO